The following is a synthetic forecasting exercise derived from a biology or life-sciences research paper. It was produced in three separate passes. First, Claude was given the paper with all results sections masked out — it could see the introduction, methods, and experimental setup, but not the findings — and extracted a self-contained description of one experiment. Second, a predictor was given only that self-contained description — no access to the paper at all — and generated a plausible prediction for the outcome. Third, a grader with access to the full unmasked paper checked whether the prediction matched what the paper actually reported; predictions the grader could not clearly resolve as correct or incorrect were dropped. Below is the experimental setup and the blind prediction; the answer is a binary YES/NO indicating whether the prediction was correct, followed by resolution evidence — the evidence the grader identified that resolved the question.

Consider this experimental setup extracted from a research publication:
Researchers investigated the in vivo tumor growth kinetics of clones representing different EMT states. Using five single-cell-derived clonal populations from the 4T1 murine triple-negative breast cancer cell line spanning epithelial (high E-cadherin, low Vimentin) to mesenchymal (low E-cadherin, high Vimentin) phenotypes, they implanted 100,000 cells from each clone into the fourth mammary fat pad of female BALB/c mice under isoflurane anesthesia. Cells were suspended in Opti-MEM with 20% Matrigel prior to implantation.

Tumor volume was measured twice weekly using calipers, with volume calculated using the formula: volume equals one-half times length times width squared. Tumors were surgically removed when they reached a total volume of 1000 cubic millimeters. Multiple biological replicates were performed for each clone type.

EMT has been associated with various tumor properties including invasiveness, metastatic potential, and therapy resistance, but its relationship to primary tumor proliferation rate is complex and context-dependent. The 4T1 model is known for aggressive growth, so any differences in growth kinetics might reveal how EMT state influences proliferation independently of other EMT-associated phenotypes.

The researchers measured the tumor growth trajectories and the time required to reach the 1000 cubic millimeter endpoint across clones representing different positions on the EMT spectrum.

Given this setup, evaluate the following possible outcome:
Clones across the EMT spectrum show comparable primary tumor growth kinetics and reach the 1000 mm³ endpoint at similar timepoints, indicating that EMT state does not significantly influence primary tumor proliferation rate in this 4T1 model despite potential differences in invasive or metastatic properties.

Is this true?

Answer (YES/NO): NO